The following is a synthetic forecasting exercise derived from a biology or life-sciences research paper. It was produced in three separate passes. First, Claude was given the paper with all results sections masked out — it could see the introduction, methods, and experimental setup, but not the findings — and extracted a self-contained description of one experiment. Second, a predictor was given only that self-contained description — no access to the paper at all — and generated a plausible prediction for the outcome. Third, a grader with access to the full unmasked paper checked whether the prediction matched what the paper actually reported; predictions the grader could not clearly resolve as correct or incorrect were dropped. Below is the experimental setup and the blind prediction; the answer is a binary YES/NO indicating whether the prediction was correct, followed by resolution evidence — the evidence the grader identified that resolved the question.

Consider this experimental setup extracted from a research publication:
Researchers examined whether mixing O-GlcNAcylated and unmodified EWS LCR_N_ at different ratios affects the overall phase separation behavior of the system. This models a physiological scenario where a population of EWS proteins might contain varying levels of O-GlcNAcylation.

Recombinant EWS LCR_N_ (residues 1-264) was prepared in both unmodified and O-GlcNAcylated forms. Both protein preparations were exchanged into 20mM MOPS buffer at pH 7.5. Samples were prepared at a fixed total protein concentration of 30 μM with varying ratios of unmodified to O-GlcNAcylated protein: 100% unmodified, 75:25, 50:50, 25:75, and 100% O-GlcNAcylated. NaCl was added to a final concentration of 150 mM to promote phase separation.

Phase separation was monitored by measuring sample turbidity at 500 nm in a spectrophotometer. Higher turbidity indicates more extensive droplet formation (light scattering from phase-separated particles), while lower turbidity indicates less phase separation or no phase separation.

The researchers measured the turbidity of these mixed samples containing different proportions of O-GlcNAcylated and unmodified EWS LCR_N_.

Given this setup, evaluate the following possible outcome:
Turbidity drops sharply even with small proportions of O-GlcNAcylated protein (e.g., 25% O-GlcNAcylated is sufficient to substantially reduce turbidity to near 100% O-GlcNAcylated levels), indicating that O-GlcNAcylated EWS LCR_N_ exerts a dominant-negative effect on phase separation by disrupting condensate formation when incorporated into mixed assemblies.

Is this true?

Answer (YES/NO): NO